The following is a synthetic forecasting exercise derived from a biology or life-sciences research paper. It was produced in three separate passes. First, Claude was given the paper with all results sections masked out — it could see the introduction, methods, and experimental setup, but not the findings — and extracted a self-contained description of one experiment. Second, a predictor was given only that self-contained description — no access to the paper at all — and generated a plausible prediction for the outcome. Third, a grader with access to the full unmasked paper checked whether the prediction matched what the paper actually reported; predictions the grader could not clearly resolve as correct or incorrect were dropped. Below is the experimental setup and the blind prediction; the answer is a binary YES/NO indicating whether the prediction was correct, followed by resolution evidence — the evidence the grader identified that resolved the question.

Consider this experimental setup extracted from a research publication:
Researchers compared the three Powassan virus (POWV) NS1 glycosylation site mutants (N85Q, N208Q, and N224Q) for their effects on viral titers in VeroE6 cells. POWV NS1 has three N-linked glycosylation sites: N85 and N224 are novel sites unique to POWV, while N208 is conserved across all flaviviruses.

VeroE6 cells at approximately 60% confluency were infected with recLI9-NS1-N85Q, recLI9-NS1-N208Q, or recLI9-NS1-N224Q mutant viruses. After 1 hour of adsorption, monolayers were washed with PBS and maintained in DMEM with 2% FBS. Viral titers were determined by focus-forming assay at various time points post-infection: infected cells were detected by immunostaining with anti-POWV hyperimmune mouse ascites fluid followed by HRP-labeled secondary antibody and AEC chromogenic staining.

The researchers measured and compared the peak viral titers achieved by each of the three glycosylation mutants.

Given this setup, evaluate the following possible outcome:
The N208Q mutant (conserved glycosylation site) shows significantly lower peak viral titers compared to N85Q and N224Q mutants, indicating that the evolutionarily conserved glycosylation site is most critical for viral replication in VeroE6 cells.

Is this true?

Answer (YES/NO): NO